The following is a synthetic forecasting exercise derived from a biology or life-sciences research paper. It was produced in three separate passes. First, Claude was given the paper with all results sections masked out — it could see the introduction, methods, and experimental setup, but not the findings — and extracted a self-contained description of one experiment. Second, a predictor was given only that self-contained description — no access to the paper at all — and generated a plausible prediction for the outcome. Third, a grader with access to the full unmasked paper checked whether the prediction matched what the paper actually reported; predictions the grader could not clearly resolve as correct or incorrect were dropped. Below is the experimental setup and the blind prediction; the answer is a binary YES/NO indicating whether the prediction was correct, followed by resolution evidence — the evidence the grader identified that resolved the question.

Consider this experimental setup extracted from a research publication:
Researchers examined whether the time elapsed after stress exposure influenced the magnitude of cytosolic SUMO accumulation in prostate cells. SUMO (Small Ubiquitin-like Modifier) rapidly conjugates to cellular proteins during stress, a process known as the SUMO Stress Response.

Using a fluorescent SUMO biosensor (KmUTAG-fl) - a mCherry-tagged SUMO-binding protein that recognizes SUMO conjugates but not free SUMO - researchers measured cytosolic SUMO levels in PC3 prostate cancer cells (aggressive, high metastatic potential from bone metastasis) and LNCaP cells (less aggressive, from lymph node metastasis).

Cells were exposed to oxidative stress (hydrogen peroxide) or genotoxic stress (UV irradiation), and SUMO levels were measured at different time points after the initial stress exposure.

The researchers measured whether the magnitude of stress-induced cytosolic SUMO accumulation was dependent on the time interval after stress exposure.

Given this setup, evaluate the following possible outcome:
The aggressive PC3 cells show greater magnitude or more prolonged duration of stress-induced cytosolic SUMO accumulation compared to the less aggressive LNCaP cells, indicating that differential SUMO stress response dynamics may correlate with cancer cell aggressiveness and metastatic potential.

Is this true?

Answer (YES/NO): NO